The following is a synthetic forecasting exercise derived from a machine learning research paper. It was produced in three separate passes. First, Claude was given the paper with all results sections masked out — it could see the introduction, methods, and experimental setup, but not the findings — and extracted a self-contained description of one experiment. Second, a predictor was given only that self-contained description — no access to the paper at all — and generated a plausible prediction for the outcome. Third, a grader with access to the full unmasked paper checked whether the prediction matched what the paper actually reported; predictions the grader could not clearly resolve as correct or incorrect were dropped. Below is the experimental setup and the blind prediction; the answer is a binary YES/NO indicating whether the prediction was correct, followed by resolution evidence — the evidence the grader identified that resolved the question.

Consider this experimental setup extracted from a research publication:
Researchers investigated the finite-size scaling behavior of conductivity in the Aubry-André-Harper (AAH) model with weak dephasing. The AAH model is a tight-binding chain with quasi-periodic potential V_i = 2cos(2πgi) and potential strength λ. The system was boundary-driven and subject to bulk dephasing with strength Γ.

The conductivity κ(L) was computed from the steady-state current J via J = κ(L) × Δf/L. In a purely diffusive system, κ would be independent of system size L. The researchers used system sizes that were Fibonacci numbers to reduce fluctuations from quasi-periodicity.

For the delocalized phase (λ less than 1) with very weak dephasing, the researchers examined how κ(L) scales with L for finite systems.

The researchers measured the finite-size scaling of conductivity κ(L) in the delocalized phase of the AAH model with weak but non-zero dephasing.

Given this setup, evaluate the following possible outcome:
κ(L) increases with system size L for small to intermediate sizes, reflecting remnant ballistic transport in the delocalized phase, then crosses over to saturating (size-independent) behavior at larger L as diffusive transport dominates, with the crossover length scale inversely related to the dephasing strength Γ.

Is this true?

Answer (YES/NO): YES